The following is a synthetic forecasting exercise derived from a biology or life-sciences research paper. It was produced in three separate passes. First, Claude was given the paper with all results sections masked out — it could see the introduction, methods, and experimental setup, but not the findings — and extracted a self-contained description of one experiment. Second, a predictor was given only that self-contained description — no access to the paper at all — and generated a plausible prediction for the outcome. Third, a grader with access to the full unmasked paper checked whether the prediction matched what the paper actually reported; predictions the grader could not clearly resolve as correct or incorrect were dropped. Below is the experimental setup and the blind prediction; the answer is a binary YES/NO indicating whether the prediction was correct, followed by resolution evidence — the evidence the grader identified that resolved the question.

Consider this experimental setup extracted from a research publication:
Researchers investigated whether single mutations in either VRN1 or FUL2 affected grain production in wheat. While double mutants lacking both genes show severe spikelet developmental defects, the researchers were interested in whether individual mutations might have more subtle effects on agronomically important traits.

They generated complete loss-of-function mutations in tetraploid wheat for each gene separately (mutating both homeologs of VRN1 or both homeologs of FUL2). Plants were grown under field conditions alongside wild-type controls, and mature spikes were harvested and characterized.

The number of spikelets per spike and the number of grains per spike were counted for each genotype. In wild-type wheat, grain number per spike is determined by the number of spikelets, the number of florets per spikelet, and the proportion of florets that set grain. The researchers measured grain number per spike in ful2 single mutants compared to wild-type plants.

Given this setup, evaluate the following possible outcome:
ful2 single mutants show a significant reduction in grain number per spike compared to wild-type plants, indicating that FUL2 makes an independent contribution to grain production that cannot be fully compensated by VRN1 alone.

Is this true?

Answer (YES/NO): NO